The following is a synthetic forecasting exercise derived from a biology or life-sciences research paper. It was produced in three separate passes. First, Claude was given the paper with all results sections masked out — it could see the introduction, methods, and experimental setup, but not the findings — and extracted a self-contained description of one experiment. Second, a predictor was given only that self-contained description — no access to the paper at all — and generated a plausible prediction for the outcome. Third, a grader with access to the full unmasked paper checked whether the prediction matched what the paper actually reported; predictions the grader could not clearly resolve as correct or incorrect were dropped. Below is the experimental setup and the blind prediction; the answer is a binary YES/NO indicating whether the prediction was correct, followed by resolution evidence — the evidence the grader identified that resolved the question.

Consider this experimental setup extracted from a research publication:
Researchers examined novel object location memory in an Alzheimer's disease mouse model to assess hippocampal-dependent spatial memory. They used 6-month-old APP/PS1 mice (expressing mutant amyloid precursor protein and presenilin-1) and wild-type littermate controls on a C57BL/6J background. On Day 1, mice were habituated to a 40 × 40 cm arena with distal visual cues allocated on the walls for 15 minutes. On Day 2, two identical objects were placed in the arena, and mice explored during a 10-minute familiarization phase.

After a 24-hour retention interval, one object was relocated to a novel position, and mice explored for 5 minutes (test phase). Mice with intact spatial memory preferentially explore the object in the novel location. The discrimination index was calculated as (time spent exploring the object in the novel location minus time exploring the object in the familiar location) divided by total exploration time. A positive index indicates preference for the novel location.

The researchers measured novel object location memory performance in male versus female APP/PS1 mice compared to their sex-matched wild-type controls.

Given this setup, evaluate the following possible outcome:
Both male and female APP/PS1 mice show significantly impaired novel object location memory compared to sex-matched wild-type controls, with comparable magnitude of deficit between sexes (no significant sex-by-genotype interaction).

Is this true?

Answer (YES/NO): YES